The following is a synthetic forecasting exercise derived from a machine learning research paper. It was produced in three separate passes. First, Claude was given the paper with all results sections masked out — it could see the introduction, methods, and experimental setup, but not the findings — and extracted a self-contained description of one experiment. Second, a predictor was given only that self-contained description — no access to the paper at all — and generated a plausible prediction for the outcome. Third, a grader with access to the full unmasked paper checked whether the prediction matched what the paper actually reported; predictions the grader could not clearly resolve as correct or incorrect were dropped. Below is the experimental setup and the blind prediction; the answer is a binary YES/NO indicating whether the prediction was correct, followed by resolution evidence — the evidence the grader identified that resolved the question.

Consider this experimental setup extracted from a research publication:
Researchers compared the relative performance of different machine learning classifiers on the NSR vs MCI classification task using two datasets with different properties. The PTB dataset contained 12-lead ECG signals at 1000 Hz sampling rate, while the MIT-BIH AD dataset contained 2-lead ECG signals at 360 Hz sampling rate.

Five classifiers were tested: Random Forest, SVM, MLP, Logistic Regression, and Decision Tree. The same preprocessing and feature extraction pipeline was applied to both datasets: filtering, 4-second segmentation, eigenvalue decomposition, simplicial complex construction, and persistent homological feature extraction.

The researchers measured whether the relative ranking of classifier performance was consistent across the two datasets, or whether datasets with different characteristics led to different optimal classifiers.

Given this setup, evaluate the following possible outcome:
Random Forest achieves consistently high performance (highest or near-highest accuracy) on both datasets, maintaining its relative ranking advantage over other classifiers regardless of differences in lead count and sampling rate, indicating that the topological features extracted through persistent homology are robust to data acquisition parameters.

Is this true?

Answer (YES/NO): YES